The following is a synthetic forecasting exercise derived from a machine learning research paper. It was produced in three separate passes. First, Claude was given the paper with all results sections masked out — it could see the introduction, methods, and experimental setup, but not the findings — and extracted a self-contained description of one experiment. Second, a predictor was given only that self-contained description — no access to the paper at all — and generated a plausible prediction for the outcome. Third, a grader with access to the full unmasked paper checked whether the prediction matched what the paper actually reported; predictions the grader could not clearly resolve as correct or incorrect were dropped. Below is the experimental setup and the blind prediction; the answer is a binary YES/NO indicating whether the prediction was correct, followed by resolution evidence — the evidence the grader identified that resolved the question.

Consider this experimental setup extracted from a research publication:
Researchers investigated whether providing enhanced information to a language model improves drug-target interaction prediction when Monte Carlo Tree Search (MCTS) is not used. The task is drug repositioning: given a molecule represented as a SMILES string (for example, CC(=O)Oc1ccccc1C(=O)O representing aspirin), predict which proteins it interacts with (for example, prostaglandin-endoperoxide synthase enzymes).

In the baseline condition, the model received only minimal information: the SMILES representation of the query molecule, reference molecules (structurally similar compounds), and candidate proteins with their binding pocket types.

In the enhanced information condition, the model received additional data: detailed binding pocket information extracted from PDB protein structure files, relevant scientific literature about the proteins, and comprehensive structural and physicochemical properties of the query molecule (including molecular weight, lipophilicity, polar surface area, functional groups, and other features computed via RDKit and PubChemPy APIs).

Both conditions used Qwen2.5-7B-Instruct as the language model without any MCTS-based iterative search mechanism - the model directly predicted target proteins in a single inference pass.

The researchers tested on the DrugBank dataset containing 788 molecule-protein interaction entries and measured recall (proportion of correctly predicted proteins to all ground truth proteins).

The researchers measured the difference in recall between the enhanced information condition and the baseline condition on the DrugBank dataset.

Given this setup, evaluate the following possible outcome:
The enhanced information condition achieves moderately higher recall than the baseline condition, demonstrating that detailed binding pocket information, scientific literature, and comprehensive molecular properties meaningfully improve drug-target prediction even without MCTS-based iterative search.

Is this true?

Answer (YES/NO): NO